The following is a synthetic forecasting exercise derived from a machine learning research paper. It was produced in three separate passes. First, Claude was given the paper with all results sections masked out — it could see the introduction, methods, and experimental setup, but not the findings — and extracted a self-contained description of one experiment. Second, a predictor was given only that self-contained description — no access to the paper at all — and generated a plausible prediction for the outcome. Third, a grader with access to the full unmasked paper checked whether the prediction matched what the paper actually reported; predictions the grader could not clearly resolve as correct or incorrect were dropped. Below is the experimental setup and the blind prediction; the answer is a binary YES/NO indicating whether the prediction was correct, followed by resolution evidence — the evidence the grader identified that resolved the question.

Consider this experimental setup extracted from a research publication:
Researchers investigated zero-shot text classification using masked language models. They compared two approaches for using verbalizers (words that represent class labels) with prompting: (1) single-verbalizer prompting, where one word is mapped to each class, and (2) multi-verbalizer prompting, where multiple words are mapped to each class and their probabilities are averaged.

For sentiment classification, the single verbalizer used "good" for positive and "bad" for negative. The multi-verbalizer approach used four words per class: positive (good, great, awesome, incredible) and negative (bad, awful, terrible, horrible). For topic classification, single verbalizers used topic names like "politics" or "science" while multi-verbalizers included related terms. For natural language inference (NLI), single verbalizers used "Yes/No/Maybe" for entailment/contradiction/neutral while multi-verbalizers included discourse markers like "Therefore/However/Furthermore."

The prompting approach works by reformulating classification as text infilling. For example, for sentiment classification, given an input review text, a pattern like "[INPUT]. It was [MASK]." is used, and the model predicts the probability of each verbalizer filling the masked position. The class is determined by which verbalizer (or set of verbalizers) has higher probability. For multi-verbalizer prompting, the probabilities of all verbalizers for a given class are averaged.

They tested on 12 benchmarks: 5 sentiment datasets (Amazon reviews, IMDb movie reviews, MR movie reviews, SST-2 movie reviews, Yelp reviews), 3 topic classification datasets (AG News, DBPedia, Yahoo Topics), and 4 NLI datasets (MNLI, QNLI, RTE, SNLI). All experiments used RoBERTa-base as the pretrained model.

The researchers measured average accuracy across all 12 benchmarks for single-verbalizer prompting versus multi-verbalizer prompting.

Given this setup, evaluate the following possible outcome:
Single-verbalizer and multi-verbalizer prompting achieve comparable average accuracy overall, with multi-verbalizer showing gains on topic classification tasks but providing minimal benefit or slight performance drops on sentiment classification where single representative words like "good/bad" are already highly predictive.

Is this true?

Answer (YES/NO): NO